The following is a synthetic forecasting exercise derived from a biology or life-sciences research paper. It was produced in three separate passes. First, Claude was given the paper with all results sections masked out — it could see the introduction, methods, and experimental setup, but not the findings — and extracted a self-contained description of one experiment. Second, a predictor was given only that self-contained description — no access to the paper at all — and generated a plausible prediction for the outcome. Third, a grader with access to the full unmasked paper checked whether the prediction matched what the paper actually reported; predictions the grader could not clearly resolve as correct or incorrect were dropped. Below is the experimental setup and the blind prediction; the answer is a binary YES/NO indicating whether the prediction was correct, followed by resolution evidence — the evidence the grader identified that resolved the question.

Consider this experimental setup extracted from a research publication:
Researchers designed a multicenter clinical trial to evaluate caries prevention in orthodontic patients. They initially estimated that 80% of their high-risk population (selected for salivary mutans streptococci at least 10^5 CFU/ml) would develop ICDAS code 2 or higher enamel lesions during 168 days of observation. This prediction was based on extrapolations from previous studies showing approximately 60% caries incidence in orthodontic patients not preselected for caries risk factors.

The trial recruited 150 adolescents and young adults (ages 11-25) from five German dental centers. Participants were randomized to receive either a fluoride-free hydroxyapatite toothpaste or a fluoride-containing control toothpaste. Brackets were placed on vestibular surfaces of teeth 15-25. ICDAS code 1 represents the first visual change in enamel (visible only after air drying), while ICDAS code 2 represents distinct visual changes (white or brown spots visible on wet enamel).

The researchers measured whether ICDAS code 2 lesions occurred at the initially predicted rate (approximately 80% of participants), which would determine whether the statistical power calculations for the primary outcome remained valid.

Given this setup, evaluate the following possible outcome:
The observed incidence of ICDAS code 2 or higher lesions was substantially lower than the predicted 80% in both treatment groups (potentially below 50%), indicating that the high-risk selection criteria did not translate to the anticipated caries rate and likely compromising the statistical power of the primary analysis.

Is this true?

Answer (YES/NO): YES